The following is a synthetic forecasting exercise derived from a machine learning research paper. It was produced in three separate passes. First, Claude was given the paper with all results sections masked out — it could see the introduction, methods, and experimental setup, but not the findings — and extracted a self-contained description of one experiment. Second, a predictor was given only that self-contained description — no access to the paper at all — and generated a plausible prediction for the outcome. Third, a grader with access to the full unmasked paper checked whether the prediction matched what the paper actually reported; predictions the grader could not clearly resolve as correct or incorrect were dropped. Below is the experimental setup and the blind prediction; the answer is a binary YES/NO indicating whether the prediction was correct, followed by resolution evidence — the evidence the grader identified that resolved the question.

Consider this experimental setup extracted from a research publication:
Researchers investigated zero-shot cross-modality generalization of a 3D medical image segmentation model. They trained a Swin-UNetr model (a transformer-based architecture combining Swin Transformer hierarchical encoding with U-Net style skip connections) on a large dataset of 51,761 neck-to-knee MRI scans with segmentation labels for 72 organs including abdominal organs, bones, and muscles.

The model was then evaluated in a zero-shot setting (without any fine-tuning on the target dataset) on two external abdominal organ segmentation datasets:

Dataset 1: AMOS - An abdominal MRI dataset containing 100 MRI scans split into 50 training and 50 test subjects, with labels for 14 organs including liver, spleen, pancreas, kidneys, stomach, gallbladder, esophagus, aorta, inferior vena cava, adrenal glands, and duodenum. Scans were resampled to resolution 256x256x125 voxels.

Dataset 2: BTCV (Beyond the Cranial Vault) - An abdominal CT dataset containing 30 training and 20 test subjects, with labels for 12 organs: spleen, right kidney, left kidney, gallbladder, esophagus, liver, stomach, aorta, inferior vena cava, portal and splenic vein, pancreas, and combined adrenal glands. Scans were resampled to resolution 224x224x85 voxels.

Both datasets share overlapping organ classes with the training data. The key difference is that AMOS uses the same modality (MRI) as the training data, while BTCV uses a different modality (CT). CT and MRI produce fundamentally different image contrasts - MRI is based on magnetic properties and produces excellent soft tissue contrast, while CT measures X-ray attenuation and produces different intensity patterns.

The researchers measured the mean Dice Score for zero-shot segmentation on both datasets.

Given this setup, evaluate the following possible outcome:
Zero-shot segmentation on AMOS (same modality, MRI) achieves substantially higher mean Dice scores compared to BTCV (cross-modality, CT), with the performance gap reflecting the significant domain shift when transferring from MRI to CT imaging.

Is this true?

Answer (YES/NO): NO